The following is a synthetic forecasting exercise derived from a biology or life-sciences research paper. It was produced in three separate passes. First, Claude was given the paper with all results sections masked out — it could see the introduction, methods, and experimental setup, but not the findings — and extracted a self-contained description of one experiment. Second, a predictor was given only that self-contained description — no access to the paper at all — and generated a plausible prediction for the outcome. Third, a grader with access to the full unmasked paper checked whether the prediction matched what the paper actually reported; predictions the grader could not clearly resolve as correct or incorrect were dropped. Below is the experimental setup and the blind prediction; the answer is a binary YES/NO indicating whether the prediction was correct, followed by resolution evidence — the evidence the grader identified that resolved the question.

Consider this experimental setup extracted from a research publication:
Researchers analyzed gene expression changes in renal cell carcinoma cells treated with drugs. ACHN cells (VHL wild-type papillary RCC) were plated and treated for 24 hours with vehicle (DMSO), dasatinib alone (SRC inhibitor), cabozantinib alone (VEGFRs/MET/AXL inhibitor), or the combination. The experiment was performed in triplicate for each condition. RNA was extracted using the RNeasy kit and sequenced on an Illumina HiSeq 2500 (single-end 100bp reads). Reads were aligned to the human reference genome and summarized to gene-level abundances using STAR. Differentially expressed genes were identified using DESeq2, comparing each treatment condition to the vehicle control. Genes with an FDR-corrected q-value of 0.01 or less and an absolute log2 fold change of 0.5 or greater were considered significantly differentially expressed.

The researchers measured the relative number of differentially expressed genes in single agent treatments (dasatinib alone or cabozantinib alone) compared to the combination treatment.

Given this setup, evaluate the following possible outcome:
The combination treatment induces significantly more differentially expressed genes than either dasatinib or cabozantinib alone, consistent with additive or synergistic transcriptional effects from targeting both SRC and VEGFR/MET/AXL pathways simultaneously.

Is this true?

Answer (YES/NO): YES